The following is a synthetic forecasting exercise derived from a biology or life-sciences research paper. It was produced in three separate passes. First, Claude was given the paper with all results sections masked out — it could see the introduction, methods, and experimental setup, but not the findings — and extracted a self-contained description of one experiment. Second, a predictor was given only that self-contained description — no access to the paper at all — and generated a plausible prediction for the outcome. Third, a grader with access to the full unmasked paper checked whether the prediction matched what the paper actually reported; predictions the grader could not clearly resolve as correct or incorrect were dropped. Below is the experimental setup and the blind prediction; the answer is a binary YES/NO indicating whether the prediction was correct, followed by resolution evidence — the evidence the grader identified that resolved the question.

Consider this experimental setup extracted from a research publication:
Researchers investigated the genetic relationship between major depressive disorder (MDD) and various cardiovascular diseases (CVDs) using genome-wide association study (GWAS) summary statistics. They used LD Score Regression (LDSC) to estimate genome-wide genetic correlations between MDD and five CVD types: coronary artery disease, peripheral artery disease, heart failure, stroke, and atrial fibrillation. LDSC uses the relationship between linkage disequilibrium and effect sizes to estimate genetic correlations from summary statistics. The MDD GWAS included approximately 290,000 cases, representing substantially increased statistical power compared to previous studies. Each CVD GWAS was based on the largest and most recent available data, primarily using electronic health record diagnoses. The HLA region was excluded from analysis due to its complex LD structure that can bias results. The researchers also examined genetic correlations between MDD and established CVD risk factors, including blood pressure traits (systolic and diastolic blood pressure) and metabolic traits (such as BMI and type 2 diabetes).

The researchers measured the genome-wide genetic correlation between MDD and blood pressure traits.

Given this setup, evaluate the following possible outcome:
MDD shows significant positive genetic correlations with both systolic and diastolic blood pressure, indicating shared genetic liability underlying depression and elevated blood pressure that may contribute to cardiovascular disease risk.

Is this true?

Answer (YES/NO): NO